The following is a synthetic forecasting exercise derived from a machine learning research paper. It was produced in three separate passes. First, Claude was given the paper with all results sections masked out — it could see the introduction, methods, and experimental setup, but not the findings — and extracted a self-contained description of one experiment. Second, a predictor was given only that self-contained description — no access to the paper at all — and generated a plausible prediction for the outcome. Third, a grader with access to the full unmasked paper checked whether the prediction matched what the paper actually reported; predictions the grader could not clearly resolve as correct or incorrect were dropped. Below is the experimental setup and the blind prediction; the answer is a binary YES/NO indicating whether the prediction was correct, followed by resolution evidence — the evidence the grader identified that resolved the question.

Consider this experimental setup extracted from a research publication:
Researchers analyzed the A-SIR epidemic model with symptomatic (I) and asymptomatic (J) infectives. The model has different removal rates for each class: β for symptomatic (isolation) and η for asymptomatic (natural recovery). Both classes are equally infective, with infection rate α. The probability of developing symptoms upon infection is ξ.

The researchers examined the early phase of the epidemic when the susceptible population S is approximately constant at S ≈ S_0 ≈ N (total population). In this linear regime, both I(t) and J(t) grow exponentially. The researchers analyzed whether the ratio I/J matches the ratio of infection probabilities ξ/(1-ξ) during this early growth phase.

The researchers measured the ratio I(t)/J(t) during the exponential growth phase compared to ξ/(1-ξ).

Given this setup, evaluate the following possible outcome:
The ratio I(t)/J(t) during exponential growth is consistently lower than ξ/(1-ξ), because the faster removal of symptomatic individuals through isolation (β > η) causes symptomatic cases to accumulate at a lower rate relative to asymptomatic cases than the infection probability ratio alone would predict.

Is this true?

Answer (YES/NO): YES